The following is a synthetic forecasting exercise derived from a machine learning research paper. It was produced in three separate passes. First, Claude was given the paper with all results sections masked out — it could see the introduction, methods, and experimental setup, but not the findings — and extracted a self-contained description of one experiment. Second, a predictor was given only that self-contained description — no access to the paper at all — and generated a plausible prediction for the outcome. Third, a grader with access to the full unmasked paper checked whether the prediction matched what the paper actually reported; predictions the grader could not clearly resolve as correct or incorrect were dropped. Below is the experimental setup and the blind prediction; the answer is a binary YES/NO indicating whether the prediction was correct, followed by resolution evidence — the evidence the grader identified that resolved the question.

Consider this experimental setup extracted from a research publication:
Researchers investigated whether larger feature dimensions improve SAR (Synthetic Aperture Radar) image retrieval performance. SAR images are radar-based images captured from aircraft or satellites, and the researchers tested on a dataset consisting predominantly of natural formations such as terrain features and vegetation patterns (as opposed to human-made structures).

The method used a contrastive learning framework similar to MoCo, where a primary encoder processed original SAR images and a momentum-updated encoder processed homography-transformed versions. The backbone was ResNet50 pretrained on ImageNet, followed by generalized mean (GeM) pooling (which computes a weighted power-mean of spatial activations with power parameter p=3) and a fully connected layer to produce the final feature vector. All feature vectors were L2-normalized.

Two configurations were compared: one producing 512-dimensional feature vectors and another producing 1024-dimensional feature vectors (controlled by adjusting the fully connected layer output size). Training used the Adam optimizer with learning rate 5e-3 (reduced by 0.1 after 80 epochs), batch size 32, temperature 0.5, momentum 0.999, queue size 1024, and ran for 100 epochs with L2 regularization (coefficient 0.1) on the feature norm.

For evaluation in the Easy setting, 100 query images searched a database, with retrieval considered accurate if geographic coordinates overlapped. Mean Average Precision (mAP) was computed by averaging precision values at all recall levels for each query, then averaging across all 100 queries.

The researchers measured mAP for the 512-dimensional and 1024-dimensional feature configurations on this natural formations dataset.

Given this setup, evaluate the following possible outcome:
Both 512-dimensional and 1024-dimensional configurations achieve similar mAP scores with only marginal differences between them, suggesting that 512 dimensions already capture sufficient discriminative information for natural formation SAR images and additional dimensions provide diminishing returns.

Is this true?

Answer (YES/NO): NO